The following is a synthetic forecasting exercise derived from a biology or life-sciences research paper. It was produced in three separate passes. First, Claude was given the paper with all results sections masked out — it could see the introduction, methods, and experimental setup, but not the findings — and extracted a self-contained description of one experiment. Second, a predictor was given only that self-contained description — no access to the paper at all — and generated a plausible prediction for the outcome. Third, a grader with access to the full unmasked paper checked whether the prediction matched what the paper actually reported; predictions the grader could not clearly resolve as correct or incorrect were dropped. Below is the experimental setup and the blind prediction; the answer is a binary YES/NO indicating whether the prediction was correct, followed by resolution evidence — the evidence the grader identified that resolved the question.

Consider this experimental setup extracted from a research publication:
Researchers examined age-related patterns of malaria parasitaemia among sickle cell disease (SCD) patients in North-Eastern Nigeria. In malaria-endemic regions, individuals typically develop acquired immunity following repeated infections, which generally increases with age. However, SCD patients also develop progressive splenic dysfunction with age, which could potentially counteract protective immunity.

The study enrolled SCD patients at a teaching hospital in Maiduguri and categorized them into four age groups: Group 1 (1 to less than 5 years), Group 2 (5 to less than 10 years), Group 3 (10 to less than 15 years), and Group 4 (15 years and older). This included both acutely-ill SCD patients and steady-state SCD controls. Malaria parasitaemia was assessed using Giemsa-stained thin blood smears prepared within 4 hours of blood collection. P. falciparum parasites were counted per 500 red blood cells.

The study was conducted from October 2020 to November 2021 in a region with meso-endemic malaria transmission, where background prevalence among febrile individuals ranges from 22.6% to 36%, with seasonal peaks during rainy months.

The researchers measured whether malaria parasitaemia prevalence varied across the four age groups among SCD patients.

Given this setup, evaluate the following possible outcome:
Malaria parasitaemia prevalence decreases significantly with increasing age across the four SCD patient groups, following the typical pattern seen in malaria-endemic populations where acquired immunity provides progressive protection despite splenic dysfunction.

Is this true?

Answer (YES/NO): NO